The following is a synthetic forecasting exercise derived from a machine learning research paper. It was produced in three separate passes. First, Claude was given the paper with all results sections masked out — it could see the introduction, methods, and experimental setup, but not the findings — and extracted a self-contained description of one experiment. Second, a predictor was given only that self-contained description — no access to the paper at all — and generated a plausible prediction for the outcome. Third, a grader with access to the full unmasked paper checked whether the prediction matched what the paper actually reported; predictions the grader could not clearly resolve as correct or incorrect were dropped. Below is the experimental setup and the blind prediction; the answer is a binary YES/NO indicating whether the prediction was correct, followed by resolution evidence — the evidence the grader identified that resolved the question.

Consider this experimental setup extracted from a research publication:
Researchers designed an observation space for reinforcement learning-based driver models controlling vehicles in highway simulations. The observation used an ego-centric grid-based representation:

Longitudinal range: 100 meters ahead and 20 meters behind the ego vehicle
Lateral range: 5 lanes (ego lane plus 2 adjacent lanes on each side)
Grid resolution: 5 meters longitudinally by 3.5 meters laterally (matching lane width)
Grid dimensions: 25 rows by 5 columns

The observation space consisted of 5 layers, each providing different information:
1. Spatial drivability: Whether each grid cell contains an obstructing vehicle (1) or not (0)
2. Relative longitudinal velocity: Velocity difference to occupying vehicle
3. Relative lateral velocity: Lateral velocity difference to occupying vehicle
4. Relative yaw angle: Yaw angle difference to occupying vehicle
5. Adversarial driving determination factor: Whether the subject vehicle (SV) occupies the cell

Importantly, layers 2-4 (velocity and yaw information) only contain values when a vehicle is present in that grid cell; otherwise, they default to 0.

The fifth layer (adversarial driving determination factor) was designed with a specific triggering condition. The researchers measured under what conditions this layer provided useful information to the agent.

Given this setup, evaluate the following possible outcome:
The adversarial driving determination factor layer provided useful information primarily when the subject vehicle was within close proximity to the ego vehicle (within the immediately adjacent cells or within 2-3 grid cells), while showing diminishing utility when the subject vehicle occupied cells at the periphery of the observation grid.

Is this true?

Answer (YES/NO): NO